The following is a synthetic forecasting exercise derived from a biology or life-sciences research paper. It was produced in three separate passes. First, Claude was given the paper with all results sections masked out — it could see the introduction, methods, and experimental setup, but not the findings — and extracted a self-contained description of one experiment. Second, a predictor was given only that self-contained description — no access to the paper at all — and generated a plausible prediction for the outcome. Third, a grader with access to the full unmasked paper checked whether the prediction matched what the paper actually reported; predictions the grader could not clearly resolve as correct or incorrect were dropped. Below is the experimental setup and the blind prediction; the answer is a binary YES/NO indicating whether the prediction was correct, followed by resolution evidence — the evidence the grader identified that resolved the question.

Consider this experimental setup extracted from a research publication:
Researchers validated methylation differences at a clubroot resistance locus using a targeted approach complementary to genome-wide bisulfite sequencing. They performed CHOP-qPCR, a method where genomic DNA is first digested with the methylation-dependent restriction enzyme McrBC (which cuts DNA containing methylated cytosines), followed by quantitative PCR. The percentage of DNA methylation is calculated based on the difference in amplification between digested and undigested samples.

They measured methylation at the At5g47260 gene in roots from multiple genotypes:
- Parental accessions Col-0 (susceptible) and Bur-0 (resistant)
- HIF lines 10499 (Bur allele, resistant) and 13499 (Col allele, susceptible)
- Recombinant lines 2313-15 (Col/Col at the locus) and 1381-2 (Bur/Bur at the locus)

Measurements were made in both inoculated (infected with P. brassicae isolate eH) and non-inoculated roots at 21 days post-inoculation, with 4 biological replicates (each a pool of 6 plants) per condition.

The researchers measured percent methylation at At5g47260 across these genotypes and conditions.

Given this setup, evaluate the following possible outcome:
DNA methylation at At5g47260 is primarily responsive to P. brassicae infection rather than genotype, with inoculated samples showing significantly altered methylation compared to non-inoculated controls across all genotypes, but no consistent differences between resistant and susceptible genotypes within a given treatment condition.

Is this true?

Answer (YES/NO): NO